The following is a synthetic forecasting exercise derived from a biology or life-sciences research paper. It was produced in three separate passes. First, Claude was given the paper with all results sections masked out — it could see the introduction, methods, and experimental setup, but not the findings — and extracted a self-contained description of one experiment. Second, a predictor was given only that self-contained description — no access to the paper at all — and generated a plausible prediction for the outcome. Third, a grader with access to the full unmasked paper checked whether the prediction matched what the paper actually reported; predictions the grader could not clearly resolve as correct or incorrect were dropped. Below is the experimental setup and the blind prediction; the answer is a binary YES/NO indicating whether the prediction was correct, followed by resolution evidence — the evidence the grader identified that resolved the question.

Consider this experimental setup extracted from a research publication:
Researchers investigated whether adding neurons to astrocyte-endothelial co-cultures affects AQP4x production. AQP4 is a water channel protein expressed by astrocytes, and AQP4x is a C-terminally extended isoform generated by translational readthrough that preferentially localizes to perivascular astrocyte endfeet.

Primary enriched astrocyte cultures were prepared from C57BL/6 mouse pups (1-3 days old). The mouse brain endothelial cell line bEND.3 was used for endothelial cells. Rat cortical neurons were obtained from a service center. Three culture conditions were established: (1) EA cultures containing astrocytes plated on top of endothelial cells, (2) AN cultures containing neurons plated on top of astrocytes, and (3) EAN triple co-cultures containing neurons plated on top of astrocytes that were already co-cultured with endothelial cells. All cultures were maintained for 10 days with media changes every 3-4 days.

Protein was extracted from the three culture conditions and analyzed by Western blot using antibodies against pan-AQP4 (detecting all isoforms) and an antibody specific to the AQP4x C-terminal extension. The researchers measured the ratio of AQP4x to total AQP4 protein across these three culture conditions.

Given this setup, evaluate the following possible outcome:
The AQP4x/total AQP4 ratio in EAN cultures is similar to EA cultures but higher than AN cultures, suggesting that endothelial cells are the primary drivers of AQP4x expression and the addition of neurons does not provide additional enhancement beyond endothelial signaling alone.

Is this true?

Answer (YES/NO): NO